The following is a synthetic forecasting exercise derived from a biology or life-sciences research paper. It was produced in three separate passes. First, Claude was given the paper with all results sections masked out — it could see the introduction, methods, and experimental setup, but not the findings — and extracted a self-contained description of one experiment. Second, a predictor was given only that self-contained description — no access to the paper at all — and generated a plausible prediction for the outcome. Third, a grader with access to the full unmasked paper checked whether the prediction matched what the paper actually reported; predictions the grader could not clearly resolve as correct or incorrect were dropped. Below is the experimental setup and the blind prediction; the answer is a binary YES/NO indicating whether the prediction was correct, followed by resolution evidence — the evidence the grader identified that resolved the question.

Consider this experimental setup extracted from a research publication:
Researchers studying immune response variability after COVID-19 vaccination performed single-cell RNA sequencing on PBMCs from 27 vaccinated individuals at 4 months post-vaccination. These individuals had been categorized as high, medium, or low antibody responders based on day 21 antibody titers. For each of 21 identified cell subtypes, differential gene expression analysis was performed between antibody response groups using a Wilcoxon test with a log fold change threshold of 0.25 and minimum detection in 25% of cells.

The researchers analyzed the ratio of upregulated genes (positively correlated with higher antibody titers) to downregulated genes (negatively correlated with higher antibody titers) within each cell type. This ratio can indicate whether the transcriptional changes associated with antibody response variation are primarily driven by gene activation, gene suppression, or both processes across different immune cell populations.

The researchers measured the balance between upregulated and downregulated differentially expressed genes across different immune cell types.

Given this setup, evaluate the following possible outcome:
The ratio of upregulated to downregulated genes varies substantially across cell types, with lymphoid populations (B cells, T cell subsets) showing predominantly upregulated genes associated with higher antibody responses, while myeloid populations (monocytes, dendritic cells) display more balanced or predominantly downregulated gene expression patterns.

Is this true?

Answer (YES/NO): NO